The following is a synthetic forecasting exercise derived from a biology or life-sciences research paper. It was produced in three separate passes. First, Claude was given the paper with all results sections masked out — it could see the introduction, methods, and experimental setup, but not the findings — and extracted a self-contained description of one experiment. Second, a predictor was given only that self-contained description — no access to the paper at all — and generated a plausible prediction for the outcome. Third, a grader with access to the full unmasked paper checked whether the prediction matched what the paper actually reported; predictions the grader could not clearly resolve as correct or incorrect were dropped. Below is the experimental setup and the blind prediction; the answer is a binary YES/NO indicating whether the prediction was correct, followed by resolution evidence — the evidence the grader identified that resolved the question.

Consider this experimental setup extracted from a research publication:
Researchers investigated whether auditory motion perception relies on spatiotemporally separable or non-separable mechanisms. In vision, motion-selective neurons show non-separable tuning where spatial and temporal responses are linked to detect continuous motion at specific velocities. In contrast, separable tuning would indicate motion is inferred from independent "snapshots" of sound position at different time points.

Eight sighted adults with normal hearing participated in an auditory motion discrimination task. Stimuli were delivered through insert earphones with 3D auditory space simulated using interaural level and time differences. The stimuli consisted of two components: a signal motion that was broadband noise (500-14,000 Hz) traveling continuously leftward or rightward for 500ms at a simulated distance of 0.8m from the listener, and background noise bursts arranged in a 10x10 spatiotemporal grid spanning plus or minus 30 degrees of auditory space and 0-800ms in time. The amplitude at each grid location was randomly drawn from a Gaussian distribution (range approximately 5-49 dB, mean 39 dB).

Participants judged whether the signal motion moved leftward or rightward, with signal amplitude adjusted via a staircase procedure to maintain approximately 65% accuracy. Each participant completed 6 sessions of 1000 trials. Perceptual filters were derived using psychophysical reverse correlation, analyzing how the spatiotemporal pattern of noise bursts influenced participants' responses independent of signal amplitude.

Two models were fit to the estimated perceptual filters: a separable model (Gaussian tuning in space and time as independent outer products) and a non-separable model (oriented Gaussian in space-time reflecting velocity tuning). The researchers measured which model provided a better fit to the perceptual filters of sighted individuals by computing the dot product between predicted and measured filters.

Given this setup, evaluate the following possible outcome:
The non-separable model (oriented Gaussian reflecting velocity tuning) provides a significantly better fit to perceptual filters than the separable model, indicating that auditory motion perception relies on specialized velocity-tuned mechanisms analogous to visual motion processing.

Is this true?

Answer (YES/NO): NO